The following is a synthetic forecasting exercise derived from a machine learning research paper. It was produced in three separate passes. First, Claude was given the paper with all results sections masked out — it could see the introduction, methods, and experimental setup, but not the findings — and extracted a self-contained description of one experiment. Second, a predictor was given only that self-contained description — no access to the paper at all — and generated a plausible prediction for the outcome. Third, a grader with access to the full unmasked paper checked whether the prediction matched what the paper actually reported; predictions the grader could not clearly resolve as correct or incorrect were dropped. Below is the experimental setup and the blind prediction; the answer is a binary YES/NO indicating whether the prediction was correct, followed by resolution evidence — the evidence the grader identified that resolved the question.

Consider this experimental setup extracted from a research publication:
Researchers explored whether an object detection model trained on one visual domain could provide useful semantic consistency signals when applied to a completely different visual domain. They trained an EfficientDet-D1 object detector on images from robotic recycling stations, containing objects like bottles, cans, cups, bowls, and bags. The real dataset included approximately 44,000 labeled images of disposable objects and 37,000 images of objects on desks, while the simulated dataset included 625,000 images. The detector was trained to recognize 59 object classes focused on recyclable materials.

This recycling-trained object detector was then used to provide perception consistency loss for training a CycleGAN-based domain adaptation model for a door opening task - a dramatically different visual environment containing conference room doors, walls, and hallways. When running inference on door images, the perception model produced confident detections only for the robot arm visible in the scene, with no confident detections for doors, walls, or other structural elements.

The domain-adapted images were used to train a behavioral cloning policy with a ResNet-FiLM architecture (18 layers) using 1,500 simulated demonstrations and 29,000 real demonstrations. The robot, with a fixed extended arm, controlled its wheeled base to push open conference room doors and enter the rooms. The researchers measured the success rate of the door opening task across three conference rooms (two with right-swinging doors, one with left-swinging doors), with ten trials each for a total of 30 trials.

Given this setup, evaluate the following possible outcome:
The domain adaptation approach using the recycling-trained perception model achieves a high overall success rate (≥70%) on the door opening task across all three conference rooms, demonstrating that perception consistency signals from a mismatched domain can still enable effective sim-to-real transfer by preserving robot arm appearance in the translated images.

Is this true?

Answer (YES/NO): YES